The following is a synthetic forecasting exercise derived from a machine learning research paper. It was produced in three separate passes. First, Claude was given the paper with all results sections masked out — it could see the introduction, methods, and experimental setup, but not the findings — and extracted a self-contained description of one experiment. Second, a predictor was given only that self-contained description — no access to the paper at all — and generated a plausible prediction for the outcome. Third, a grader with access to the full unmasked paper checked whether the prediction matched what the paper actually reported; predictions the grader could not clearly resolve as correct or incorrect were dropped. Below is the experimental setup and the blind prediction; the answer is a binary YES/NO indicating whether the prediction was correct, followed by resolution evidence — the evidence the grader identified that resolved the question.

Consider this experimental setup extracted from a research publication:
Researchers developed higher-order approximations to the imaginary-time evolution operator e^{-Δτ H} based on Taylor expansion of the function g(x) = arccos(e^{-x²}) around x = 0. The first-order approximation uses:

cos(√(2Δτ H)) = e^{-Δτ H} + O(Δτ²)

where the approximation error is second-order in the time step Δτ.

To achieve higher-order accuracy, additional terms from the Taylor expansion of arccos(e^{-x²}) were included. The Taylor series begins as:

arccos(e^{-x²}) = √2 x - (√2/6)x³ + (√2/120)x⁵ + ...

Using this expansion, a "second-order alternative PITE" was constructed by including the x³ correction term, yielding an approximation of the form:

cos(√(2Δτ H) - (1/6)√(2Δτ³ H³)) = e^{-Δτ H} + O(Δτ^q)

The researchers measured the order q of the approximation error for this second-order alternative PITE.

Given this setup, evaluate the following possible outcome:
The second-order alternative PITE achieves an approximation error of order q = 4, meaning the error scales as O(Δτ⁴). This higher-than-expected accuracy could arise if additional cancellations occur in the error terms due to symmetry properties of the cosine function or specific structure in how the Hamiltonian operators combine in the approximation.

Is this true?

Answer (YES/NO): NO